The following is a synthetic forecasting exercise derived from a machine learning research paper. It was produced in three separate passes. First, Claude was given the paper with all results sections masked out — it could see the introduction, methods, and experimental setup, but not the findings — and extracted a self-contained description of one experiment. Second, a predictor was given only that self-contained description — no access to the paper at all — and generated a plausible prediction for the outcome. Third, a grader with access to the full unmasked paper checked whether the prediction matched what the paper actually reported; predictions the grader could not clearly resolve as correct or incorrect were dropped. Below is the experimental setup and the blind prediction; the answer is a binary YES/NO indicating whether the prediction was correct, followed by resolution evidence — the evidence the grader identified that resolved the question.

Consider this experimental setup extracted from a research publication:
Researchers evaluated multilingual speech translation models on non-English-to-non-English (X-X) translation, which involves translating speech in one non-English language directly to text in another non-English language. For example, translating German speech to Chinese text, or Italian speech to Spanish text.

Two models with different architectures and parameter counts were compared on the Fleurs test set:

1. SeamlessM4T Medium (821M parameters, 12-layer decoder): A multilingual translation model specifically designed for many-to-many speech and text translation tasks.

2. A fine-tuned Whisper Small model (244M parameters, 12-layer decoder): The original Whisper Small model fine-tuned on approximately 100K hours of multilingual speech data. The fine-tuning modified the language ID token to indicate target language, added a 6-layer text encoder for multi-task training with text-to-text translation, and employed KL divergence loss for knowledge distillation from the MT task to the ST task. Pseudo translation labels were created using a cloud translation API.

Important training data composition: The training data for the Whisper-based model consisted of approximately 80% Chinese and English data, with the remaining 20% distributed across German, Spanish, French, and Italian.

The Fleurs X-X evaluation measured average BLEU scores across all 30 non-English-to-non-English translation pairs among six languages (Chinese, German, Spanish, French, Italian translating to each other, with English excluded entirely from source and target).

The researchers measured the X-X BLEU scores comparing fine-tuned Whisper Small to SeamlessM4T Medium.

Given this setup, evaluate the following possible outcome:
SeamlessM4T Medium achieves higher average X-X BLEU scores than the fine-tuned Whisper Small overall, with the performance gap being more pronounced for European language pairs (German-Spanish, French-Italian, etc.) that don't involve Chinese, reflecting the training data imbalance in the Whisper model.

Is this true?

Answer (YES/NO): NO